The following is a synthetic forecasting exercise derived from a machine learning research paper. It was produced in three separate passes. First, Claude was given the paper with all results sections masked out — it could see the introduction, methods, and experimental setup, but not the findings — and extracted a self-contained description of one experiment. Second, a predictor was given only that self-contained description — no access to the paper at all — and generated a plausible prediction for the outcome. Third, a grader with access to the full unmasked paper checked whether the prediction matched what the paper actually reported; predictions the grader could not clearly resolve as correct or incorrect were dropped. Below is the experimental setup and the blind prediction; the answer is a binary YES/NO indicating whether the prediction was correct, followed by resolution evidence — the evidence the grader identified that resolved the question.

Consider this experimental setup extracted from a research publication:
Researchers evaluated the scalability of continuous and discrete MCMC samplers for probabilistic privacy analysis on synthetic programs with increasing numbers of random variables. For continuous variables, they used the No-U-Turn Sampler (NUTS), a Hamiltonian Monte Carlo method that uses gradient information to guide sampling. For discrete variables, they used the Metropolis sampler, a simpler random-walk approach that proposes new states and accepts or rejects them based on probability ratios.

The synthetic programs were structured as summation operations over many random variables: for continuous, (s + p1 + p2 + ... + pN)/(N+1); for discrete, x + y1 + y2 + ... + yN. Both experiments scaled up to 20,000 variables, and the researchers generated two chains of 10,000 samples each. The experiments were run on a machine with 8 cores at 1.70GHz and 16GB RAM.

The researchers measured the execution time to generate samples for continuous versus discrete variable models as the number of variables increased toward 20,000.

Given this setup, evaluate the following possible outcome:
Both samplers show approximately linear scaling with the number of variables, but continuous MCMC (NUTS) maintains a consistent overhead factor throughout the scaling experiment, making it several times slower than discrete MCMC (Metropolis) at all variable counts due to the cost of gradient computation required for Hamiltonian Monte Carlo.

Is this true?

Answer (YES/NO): NO